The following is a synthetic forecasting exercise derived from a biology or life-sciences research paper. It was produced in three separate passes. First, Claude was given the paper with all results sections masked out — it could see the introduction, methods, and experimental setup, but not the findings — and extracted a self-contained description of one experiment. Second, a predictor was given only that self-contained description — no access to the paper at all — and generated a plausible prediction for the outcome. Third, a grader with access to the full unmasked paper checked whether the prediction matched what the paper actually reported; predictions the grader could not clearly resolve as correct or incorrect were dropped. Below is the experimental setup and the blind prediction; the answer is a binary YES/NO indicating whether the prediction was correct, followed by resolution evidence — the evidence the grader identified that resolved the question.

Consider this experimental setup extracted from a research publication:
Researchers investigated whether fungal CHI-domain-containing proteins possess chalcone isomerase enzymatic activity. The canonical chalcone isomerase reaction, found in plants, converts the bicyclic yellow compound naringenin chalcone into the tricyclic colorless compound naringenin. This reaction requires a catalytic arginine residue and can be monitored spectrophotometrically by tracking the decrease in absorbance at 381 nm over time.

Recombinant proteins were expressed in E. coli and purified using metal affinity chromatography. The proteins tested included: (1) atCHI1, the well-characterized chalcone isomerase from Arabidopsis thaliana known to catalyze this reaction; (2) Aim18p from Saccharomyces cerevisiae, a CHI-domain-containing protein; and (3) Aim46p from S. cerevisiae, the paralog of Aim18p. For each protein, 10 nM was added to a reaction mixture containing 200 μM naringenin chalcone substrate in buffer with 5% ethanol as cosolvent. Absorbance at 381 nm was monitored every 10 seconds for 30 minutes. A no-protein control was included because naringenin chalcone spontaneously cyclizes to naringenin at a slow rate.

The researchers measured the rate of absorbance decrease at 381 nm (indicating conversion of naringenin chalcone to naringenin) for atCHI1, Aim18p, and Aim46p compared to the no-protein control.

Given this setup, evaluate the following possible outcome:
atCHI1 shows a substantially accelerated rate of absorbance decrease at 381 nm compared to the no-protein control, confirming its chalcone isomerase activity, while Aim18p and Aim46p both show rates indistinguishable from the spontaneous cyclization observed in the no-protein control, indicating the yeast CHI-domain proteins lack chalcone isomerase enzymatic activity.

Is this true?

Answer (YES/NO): YES